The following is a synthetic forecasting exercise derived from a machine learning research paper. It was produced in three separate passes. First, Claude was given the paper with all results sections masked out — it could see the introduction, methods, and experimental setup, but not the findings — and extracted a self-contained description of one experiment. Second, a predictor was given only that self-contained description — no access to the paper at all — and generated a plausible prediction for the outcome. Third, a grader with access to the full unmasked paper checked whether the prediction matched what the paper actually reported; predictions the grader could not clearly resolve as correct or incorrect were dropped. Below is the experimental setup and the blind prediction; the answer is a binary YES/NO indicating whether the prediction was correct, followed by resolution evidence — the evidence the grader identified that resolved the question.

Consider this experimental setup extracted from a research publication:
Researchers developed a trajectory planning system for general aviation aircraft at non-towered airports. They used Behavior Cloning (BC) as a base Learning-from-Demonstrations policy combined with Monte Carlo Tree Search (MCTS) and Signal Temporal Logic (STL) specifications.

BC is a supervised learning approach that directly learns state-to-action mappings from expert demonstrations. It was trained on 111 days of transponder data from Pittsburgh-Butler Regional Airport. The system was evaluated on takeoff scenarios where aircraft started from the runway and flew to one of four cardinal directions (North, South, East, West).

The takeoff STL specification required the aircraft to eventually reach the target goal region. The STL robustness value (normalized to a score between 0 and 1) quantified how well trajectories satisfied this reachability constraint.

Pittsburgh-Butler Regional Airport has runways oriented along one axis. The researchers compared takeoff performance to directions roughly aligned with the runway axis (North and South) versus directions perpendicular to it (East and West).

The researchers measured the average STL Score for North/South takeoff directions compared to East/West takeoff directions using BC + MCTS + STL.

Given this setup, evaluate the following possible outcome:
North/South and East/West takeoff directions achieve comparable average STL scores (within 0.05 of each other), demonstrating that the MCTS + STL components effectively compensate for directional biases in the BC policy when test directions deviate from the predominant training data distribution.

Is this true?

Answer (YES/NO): NO